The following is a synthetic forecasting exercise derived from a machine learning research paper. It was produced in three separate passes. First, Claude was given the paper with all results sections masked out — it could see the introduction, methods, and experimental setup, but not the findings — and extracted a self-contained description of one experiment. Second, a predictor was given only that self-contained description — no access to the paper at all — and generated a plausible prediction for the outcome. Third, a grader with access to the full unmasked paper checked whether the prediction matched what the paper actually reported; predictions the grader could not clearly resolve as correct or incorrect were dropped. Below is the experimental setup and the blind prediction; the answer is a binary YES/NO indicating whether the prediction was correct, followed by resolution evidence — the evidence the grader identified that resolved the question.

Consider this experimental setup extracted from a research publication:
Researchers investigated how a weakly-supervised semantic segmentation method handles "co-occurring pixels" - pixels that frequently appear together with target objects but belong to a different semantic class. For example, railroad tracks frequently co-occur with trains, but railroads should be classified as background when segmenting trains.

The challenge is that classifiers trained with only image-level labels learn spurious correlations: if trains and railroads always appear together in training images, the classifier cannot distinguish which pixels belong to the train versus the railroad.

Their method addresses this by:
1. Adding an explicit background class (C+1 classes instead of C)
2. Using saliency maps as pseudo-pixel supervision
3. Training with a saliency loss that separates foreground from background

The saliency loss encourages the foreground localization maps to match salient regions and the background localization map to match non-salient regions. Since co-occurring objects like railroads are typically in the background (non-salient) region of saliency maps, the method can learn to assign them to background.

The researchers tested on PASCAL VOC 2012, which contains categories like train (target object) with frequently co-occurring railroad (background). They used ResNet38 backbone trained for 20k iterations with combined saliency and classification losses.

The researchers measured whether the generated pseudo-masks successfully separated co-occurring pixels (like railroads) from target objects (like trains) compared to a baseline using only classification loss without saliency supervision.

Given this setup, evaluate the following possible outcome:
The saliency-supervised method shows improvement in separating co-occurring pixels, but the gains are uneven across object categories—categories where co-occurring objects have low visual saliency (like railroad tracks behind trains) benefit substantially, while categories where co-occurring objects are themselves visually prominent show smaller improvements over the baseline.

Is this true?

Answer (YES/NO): NO